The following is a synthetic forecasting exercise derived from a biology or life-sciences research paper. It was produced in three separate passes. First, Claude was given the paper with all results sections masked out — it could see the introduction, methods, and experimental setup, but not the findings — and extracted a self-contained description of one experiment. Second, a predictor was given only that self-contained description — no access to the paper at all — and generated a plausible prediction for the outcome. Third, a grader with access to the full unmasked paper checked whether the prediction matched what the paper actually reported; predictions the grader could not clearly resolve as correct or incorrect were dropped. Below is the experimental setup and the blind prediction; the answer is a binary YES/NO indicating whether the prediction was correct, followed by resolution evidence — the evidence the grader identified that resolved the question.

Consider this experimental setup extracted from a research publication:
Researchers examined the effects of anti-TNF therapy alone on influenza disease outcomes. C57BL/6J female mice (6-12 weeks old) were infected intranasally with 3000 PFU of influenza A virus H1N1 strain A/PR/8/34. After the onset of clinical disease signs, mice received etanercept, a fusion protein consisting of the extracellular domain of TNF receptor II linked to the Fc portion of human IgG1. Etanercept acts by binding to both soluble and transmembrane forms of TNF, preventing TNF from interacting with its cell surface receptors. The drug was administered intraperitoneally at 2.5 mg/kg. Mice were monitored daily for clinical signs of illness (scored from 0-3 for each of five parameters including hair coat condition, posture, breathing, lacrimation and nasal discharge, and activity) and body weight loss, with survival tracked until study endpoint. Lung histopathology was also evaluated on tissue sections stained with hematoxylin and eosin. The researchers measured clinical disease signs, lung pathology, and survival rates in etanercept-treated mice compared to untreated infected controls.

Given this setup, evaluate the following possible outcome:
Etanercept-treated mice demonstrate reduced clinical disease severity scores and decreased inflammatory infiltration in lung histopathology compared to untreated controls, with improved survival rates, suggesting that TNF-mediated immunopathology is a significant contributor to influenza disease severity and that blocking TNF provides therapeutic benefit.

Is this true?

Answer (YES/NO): NO